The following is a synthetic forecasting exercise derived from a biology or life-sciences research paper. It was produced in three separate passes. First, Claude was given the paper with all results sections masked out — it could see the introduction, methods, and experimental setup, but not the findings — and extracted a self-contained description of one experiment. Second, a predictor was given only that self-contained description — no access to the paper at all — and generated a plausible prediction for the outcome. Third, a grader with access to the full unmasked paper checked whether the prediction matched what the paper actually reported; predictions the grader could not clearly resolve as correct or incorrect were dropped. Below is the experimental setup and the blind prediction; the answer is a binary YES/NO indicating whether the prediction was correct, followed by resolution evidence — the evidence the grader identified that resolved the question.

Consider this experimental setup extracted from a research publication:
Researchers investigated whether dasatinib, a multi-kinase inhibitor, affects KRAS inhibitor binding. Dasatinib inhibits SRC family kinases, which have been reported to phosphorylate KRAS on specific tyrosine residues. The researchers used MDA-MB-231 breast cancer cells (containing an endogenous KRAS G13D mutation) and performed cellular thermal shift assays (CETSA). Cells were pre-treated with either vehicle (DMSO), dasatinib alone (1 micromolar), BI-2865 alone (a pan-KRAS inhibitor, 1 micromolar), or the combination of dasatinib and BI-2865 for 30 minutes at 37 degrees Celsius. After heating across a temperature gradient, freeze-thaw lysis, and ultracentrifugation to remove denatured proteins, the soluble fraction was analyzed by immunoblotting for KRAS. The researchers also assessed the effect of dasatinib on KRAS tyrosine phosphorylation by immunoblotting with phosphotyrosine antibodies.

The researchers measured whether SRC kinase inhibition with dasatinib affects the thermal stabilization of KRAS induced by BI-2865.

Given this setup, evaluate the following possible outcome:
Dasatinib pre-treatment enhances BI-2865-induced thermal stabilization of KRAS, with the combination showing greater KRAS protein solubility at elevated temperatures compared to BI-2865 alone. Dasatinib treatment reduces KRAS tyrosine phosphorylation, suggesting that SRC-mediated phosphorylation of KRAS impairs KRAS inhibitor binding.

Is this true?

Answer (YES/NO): NO